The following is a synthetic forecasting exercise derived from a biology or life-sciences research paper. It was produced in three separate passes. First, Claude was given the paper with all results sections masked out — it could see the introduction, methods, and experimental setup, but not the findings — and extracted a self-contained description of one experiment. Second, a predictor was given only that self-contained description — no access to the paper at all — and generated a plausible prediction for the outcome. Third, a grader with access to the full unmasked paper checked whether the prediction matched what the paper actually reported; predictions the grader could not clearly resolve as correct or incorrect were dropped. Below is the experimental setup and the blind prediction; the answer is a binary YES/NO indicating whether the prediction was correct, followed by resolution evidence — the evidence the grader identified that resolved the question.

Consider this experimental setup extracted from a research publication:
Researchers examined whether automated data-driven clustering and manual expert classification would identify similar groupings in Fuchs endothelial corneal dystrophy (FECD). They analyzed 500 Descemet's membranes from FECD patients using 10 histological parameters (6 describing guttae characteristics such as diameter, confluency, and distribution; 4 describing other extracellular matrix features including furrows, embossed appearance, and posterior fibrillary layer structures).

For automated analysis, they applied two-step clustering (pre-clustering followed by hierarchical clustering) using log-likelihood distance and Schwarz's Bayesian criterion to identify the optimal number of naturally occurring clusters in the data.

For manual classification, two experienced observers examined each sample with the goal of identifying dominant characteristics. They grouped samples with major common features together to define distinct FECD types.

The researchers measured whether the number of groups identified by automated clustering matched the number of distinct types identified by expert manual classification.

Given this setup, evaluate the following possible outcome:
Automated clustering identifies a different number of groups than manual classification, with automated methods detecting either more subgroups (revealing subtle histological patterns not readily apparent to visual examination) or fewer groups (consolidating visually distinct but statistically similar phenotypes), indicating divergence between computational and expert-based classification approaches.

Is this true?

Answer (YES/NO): YES